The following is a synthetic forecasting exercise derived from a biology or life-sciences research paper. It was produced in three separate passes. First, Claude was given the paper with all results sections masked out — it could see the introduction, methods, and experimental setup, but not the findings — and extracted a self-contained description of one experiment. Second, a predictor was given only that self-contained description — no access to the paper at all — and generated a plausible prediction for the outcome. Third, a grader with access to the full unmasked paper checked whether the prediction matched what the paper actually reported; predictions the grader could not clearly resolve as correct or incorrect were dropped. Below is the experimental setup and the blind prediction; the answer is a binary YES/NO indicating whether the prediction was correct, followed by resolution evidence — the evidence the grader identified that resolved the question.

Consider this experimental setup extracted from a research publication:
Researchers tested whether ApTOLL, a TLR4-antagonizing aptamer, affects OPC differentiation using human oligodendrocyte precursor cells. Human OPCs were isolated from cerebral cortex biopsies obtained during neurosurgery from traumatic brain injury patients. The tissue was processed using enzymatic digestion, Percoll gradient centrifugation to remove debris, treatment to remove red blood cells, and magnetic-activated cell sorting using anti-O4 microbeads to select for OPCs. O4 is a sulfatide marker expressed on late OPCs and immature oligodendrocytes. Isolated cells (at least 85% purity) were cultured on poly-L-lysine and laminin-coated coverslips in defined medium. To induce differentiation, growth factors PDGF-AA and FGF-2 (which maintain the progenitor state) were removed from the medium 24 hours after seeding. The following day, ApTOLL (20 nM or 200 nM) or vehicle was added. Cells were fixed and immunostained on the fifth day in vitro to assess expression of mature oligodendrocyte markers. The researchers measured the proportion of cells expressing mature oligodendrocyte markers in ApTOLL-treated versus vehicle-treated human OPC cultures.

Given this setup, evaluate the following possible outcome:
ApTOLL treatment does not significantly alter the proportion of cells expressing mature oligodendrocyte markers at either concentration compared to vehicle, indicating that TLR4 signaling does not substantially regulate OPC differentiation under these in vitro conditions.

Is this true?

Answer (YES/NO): NO